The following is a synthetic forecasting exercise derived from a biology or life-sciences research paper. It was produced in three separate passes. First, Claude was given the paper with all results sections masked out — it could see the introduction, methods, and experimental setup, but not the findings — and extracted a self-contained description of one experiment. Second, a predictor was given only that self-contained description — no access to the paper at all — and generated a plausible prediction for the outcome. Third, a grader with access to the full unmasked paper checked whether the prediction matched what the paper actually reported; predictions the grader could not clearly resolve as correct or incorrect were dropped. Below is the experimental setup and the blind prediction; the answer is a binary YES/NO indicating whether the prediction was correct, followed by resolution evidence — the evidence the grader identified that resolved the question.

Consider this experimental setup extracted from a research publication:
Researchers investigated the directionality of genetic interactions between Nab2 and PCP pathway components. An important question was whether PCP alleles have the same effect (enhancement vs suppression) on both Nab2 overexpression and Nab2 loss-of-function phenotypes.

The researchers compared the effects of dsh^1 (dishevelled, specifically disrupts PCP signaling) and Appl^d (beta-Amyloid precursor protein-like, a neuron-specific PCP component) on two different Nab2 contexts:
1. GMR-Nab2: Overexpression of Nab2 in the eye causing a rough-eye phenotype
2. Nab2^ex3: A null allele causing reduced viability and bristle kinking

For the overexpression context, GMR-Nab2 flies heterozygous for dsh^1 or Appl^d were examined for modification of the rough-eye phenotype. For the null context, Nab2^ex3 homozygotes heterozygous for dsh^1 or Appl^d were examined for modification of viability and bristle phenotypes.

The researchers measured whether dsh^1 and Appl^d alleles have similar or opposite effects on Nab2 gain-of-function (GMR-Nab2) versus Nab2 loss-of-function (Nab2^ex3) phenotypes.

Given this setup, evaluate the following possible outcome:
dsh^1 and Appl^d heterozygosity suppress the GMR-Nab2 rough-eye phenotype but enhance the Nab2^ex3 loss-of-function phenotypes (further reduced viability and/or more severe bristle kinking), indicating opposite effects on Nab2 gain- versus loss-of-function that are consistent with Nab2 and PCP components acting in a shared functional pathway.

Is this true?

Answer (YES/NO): NO